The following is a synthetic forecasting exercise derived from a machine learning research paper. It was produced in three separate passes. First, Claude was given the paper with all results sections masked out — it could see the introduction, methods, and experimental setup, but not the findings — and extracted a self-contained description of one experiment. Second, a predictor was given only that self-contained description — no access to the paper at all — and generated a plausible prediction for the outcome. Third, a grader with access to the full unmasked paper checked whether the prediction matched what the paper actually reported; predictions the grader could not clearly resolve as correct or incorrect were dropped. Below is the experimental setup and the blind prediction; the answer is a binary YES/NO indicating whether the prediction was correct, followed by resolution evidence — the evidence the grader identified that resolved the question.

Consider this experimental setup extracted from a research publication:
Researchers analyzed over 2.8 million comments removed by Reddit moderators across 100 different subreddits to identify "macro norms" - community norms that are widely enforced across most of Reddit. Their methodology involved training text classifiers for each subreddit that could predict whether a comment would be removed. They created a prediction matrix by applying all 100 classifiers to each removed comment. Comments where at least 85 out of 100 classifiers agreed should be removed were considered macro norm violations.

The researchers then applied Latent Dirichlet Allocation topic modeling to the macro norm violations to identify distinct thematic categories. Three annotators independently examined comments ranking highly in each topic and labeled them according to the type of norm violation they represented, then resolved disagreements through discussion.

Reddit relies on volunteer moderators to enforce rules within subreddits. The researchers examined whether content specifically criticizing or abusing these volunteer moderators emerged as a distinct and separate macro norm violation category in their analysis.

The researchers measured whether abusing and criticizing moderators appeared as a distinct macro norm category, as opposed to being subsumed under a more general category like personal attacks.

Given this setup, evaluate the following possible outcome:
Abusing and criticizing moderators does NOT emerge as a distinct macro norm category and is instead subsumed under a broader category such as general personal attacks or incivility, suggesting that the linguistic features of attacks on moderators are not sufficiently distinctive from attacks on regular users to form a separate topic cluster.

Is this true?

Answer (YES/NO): NO